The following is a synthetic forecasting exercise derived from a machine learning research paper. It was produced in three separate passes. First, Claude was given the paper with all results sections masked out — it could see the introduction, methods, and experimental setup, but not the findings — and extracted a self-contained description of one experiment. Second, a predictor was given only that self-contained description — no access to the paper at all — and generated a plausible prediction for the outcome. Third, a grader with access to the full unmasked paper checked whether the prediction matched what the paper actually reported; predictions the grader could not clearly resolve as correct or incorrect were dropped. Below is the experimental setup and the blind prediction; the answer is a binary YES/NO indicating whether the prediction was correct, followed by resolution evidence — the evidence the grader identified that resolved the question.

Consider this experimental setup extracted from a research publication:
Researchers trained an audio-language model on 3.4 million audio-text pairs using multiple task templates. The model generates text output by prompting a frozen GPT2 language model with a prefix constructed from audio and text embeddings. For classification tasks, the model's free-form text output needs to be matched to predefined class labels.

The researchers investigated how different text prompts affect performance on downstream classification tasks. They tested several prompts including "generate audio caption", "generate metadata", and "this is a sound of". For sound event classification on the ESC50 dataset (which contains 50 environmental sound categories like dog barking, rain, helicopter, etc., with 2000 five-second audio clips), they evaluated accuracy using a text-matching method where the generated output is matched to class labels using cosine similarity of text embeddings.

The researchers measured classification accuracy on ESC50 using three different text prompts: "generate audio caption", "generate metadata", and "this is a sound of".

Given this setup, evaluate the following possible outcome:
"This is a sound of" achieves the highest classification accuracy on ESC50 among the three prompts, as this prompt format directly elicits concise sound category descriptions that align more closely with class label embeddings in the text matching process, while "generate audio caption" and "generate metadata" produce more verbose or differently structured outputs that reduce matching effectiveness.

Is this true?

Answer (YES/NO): NO